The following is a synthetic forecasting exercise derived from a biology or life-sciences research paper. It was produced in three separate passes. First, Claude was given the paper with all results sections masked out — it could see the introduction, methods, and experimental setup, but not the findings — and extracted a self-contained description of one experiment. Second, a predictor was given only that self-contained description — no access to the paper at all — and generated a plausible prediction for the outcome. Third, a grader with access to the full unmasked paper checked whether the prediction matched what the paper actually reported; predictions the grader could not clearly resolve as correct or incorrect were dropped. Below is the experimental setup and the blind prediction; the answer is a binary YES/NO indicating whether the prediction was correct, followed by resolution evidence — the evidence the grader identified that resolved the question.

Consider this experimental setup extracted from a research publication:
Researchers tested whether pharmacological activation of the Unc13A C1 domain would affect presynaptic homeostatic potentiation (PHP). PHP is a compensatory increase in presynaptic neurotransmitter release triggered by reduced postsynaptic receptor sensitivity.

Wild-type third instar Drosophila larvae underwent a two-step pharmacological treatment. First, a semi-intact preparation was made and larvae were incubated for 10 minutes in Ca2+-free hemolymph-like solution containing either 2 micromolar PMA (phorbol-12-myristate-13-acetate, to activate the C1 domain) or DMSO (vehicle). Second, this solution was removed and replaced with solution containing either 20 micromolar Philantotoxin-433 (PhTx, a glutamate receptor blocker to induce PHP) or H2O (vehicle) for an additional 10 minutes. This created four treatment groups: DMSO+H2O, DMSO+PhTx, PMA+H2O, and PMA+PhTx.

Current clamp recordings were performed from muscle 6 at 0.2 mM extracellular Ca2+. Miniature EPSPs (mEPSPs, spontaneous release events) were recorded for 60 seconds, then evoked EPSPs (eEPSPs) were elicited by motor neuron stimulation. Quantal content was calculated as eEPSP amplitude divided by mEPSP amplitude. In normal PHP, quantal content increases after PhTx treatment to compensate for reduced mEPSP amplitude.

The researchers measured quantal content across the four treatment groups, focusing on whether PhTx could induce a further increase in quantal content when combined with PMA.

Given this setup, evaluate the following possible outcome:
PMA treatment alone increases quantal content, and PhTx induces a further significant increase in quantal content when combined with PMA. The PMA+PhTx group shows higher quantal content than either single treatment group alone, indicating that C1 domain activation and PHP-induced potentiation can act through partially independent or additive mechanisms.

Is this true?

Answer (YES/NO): NO